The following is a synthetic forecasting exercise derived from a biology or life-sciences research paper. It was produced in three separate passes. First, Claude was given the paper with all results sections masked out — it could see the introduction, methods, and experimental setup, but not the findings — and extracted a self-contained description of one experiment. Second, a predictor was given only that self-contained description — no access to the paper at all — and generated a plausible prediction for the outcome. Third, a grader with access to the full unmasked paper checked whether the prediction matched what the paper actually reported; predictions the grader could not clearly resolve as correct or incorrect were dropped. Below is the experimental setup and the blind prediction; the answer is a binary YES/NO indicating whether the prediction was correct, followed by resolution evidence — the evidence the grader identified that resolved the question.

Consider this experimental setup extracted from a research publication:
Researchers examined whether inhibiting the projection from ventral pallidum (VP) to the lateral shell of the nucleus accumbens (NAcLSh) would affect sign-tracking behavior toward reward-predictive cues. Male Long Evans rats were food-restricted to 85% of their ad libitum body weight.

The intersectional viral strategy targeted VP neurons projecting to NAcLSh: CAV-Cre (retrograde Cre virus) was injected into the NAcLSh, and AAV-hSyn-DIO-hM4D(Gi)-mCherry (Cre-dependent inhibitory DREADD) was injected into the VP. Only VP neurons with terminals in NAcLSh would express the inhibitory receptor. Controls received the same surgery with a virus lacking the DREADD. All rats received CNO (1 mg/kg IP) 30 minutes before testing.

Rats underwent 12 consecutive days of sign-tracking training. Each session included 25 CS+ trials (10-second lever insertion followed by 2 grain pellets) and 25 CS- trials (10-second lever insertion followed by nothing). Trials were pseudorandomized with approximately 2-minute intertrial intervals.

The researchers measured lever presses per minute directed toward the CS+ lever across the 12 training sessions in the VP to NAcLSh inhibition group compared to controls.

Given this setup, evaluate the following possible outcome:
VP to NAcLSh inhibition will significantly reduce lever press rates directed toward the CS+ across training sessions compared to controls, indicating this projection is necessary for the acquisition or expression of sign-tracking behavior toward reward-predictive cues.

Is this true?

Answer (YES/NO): NO